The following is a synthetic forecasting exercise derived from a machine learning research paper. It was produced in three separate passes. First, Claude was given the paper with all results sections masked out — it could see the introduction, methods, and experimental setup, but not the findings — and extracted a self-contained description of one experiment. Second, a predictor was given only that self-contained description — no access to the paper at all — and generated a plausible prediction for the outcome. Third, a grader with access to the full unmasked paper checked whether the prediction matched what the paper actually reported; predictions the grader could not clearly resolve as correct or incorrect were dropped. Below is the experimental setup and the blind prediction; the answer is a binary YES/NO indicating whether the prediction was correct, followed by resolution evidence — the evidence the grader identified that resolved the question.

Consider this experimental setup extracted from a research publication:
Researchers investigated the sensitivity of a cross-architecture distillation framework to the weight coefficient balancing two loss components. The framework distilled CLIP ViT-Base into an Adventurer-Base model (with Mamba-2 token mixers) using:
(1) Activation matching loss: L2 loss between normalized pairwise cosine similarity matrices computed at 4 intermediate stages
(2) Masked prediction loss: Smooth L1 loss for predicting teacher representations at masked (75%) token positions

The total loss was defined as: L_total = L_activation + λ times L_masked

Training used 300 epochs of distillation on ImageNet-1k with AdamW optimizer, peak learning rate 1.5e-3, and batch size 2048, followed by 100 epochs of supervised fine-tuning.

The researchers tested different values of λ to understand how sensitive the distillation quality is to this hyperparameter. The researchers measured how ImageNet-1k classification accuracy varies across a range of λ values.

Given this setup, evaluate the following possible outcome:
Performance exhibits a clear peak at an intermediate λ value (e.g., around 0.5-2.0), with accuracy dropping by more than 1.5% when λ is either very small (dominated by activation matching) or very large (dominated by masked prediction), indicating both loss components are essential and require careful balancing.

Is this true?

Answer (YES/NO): NO